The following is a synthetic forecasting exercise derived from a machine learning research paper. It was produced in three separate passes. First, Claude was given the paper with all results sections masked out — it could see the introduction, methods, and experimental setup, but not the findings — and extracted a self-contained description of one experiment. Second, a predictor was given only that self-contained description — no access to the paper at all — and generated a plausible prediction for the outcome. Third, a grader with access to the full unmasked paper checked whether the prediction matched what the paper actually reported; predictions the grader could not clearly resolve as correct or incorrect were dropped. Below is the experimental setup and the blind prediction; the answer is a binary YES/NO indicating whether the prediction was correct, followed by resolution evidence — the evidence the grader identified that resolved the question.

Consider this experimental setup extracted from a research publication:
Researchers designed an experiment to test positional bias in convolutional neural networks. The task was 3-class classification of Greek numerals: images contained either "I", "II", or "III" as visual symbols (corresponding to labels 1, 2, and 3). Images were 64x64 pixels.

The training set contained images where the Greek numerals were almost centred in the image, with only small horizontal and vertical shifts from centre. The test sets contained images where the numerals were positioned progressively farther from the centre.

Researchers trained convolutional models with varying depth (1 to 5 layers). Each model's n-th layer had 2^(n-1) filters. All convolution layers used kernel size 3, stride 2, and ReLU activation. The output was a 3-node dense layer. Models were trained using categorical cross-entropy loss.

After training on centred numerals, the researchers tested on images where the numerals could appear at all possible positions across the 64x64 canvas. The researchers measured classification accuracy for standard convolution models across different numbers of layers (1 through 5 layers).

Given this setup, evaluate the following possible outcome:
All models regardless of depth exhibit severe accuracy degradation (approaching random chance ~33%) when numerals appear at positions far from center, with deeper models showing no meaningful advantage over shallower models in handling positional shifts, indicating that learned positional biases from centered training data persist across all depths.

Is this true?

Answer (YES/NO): NO